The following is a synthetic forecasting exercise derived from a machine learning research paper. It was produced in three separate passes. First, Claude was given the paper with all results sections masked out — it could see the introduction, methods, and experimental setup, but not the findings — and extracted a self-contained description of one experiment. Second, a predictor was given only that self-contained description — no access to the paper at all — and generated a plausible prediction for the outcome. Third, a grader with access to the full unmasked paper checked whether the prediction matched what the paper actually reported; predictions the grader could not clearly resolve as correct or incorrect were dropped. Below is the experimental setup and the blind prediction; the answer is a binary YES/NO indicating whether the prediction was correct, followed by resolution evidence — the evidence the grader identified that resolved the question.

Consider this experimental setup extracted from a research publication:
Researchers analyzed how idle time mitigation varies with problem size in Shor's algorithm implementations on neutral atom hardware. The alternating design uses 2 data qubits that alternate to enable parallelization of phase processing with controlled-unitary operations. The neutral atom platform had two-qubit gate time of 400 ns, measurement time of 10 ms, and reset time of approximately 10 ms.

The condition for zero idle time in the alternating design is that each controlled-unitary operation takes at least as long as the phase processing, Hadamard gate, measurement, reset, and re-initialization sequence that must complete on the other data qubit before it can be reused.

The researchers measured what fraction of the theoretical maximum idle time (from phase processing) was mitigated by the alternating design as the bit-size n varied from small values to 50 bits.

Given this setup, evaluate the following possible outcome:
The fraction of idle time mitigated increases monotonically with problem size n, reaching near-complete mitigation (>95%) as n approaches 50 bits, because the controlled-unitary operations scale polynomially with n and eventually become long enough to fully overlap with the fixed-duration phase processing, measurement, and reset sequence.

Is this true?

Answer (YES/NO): YES